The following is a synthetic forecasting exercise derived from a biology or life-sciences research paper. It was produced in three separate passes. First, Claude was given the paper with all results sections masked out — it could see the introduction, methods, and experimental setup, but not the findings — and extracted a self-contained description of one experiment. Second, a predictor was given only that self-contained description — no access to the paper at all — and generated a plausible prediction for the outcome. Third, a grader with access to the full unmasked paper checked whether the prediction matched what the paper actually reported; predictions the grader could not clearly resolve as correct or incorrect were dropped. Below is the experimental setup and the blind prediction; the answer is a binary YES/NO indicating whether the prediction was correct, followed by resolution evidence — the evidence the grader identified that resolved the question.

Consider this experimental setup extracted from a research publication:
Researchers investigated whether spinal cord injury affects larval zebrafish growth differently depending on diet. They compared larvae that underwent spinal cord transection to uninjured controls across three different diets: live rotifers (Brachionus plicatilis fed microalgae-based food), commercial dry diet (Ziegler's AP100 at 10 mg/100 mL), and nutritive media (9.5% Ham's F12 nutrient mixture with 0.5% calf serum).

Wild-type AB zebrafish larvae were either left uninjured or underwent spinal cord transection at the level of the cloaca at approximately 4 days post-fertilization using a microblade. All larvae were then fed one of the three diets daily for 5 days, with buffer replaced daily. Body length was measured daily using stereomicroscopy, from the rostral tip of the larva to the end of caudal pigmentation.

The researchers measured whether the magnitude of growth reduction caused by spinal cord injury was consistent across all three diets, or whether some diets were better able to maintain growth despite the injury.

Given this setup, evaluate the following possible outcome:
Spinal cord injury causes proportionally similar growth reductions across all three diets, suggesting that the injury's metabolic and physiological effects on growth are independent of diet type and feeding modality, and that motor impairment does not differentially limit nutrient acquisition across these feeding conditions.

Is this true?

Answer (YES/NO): NO